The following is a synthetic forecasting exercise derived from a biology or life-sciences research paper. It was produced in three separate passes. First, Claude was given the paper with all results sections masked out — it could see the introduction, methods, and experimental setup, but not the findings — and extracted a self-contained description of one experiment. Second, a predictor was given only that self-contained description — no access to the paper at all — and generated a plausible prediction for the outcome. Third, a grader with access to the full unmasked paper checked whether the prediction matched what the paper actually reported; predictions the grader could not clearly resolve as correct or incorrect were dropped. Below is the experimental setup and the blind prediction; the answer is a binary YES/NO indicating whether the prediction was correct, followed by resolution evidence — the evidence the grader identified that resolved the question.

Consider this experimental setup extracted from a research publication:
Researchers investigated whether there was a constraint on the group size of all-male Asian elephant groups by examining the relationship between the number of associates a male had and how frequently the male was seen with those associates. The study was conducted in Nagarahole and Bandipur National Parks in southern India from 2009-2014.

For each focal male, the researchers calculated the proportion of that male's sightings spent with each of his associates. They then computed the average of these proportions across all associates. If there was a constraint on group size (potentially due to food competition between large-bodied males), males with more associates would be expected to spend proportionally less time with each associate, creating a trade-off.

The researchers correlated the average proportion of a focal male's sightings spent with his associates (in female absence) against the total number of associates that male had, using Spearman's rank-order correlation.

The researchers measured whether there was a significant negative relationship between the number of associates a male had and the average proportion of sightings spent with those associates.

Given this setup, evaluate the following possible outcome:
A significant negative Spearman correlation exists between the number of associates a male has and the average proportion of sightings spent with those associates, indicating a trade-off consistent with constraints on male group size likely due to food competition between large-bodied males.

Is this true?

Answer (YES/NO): YES